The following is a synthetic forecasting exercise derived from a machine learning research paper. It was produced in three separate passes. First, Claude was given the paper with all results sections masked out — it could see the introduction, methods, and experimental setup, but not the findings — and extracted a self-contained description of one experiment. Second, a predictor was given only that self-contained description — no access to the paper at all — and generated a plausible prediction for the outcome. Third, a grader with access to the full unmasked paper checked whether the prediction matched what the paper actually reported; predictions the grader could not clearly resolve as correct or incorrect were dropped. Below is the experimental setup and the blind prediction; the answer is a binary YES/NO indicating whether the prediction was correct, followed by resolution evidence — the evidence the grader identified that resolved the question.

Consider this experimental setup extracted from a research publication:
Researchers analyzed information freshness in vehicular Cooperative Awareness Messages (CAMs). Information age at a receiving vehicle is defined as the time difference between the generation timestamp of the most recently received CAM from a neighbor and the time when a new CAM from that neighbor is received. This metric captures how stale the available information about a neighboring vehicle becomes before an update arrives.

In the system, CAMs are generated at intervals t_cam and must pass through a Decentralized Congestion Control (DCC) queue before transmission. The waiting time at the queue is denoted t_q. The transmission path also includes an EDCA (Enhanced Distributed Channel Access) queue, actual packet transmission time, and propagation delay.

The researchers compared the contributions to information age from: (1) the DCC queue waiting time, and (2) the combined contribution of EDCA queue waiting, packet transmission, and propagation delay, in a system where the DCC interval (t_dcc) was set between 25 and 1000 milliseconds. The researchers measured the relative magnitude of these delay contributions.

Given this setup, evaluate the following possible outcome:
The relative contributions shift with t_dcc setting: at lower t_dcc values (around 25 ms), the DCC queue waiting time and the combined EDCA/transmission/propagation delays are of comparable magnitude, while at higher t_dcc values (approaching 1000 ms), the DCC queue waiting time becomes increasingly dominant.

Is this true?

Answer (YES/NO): NO